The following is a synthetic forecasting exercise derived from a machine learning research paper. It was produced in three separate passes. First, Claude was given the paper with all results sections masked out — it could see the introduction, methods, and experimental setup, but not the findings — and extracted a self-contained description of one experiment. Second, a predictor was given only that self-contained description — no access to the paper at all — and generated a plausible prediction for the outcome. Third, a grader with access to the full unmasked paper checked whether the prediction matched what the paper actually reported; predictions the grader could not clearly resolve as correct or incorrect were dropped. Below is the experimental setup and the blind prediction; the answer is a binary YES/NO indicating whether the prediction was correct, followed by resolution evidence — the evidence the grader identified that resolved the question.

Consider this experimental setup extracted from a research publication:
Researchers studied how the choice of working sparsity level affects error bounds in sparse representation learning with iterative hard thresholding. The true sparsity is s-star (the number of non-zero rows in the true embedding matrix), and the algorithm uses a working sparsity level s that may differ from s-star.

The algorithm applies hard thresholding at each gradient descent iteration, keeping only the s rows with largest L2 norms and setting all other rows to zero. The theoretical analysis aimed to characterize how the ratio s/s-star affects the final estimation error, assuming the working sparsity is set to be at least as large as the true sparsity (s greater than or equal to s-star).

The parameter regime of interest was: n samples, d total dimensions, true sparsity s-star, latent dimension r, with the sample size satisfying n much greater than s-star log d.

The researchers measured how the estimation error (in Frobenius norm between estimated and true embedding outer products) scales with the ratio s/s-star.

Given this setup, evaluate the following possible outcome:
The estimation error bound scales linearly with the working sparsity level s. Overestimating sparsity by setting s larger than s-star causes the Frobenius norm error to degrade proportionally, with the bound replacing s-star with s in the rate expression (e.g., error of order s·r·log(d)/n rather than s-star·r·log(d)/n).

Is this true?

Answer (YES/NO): NO